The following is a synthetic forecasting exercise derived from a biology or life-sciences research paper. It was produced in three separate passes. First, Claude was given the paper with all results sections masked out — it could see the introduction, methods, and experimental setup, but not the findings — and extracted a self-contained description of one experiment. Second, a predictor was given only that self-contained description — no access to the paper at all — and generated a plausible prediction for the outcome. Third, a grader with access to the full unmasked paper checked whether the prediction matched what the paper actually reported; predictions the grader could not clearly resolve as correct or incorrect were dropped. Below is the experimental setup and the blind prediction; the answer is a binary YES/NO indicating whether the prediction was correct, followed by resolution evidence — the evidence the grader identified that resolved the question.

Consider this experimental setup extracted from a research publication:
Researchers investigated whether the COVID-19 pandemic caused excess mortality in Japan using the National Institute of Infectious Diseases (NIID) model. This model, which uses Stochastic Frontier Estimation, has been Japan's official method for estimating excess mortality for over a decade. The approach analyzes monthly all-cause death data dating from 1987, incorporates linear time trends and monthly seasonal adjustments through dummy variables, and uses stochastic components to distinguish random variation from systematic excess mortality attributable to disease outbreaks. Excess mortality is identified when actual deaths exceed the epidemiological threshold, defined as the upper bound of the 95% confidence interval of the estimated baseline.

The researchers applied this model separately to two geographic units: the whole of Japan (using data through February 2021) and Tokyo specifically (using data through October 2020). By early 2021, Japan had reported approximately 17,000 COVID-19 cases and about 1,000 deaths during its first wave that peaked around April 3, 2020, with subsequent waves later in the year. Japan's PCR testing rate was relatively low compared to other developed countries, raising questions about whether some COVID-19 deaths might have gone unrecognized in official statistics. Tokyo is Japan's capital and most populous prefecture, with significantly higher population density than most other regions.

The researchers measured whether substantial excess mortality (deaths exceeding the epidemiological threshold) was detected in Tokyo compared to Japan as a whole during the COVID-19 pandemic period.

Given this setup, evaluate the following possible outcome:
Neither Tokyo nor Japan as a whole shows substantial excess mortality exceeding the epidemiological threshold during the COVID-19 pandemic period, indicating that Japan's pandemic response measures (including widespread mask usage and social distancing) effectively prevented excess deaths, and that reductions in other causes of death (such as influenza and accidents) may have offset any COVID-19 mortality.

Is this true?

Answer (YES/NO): NO